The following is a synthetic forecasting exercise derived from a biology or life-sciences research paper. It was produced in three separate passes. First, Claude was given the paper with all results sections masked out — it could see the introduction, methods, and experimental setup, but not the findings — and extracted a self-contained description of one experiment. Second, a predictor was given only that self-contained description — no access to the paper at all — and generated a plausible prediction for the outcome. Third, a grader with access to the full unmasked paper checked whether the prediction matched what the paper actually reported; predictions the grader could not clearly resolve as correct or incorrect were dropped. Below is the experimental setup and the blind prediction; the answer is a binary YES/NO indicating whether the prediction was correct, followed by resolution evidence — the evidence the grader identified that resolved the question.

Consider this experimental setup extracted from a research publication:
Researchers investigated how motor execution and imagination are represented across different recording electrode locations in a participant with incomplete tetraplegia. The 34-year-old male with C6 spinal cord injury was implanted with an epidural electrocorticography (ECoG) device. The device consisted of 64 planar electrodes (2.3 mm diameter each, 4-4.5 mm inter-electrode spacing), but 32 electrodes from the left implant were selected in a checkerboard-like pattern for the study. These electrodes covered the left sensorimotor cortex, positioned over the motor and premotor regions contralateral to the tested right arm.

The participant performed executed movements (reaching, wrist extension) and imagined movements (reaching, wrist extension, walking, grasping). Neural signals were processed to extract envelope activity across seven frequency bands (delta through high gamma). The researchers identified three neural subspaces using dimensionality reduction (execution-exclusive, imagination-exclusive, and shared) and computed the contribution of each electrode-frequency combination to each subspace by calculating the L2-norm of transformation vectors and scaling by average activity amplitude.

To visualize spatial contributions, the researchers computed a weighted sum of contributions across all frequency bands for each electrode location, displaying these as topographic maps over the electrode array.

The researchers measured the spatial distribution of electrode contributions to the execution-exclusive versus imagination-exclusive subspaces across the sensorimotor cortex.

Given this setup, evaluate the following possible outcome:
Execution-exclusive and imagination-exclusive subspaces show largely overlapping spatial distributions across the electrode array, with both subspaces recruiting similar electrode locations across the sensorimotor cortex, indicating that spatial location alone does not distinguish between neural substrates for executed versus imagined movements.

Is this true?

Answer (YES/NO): YES